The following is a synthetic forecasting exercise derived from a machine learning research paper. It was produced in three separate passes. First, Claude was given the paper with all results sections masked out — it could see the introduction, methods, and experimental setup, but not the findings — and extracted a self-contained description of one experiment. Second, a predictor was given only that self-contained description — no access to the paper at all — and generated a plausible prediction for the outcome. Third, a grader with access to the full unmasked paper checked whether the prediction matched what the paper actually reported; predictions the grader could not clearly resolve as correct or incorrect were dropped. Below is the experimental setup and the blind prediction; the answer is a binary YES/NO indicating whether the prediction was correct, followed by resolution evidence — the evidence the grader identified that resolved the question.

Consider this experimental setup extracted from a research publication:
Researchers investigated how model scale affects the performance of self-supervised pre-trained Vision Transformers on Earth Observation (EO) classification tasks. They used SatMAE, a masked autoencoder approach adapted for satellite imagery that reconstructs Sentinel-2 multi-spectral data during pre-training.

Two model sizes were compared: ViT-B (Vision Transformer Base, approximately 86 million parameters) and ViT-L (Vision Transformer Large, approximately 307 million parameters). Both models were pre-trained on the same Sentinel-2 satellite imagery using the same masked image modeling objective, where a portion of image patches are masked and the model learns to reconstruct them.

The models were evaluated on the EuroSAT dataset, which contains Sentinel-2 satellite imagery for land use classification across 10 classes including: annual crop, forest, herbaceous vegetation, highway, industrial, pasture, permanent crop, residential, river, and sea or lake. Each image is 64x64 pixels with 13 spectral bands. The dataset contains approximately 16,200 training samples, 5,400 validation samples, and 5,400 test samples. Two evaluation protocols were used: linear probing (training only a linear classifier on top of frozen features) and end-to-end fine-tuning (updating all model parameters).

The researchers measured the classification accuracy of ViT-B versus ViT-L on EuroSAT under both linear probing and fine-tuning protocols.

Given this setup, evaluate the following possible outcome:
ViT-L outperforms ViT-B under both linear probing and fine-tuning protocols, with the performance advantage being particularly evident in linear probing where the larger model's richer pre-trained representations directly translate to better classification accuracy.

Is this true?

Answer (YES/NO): NO